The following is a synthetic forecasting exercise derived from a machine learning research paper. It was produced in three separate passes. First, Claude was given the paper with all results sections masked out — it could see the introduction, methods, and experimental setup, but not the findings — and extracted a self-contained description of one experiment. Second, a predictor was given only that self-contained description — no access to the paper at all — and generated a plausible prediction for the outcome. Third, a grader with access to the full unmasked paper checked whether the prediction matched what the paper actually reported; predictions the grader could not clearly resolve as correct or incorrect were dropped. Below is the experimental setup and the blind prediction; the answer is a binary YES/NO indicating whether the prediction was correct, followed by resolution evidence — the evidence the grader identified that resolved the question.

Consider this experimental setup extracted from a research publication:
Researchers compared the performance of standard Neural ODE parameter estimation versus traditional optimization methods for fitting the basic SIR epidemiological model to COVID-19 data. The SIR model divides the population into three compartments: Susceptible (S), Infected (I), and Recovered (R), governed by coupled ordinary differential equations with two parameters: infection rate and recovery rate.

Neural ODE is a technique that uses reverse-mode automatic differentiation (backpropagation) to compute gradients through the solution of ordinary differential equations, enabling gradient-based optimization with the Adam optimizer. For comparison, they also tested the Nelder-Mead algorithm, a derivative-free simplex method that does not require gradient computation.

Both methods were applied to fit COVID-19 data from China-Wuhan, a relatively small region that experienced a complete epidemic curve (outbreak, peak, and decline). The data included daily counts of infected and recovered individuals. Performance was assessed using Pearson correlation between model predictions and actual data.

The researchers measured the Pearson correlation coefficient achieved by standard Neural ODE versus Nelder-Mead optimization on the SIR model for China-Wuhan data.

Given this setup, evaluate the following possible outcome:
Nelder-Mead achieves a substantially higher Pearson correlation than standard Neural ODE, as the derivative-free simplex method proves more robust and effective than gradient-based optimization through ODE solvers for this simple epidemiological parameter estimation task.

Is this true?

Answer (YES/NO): NO